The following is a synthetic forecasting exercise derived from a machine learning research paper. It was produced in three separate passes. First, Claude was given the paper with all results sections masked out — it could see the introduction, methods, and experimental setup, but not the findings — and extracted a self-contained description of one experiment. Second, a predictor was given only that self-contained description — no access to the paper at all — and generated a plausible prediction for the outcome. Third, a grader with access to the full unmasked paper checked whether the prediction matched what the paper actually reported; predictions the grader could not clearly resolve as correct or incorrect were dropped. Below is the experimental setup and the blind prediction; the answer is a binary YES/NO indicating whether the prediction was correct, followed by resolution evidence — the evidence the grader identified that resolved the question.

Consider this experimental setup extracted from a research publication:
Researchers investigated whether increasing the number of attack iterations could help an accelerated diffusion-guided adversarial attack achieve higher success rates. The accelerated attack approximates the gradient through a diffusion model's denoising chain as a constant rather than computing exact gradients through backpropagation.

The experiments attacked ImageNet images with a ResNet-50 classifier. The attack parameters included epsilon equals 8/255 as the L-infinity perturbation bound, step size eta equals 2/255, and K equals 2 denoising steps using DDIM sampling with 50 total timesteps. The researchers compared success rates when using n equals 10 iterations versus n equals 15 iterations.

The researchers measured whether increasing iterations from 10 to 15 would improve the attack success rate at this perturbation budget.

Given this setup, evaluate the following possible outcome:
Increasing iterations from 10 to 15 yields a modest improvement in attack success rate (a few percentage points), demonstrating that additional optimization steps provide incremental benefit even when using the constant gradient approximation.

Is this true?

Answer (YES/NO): NO